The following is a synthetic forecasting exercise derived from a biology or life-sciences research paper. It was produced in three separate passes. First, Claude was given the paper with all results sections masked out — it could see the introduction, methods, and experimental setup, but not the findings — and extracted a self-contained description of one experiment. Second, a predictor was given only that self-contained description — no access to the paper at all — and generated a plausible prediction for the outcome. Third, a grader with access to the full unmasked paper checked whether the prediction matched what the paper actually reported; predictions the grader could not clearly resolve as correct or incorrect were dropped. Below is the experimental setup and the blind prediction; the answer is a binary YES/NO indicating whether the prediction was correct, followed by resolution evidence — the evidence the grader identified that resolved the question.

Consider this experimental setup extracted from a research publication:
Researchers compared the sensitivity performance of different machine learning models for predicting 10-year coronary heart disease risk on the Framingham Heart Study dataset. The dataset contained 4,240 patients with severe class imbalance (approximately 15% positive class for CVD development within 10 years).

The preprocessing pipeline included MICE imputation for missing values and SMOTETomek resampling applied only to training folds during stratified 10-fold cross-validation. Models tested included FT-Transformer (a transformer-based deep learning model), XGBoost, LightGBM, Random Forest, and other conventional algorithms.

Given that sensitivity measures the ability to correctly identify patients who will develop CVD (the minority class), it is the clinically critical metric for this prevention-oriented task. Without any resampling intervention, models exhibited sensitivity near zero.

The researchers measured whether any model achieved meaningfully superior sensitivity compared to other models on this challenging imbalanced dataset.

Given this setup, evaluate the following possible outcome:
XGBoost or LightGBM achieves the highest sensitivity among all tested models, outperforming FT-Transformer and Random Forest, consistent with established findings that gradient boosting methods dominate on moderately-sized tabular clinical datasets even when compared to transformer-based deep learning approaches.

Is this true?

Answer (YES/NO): NO